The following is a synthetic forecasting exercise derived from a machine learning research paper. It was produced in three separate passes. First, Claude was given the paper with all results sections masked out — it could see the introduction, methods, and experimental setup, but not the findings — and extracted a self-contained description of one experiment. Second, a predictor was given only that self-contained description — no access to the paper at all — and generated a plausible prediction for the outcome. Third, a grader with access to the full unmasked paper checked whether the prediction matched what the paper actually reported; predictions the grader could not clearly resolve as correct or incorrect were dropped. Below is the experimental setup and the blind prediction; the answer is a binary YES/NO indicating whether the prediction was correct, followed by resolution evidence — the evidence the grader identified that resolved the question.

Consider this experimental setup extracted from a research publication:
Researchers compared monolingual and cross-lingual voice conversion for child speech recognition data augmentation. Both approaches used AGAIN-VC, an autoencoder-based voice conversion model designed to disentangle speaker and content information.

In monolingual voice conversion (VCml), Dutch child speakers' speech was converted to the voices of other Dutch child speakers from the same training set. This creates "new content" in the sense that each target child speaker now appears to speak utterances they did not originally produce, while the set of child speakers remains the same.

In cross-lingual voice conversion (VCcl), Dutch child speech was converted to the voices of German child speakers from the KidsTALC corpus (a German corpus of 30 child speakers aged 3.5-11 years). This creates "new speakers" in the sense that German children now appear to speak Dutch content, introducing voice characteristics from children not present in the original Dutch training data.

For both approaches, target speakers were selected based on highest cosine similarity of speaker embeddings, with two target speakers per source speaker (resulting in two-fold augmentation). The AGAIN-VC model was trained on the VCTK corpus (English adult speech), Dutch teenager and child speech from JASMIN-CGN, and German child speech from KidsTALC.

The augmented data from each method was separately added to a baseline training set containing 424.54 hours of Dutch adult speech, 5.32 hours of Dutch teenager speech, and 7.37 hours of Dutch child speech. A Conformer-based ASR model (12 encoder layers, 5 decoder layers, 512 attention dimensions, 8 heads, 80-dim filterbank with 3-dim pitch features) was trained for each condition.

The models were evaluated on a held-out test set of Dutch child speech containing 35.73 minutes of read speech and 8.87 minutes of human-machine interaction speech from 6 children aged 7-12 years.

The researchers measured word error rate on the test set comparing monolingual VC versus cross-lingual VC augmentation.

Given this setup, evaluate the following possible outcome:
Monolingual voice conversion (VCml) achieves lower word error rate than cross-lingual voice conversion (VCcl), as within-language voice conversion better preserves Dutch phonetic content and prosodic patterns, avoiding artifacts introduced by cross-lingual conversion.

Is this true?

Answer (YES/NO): NO